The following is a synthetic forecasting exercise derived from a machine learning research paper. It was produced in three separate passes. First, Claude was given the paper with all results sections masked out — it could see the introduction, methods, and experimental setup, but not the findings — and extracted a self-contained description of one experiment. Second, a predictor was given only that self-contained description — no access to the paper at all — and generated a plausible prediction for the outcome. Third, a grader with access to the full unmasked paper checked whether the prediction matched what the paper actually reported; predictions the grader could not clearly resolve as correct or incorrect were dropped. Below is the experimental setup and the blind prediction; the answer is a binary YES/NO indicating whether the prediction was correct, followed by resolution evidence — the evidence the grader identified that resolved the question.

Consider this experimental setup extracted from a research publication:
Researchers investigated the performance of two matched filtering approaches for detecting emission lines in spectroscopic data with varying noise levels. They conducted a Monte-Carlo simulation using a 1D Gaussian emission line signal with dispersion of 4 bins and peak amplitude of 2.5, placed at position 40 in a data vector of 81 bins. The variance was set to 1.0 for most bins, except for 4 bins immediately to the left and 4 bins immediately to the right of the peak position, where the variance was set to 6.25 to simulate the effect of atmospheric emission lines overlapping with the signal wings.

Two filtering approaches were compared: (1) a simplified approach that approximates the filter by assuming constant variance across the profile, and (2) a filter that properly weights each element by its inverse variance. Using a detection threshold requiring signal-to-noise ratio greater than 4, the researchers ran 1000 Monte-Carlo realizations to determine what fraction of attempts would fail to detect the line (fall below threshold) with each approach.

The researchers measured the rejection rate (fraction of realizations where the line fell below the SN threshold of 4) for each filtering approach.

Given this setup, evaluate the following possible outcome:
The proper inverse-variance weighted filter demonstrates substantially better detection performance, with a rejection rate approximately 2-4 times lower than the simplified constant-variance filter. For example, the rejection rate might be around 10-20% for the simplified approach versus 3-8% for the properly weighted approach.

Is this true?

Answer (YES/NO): NO